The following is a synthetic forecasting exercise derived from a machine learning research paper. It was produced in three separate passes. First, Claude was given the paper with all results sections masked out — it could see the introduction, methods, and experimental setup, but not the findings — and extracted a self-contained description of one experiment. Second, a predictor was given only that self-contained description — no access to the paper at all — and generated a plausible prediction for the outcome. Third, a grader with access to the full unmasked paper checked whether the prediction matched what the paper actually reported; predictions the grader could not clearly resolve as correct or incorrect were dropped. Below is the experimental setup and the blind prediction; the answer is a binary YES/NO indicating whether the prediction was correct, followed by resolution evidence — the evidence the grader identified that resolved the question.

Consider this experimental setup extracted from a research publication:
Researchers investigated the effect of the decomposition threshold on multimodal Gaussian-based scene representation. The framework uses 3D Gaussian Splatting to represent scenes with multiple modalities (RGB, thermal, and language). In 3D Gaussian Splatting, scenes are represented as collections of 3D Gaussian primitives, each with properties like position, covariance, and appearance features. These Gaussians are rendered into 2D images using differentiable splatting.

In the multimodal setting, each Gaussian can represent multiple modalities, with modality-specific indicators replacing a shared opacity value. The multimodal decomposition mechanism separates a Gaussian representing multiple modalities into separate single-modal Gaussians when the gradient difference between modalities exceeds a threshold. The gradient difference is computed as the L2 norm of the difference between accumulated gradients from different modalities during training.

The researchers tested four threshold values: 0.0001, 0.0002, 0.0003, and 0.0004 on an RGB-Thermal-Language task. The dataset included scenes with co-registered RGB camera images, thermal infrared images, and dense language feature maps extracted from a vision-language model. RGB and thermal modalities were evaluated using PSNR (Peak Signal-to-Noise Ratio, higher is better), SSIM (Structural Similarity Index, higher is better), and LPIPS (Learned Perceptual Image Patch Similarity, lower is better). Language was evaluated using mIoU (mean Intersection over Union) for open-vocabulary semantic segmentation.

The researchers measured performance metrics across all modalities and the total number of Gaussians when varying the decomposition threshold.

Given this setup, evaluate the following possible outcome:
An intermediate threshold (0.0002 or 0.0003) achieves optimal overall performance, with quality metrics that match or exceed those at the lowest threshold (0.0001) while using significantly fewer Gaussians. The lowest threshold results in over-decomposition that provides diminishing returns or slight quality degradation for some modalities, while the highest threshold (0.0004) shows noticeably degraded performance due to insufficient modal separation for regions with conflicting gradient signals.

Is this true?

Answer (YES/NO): NO